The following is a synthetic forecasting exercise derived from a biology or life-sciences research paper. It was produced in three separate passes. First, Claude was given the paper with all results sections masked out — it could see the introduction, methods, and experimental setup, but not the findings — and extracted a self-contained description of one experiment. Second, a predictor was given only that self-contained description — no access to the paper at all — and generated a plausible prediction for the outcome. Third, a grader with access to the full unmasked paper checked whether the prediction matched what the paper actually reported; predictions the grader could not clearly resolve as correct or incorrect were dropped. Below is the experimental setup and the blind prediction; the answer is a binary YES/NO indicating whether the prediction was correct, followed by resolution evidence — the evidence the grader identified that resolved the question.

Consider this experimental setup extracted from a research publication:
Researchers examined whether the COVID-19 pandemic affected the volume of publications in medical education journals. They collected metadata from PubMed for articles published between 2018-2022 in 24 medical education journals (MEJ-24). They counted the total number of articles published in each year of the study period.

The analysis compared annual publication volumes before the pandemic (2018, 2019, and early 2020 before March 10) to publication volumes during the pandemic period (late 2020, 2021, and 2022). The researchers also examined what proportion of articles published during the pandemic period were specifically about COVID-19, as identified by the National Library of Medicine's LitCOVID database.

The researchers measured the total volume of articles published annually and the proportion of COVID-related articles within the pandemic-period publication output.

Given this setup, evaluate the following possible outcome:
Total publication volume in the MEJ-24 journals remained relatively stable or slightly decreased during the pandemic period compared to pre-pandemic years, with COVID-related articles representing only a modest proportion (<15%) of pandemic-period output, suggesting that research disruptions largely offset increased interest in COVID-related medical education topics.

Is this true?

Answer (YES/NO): NO